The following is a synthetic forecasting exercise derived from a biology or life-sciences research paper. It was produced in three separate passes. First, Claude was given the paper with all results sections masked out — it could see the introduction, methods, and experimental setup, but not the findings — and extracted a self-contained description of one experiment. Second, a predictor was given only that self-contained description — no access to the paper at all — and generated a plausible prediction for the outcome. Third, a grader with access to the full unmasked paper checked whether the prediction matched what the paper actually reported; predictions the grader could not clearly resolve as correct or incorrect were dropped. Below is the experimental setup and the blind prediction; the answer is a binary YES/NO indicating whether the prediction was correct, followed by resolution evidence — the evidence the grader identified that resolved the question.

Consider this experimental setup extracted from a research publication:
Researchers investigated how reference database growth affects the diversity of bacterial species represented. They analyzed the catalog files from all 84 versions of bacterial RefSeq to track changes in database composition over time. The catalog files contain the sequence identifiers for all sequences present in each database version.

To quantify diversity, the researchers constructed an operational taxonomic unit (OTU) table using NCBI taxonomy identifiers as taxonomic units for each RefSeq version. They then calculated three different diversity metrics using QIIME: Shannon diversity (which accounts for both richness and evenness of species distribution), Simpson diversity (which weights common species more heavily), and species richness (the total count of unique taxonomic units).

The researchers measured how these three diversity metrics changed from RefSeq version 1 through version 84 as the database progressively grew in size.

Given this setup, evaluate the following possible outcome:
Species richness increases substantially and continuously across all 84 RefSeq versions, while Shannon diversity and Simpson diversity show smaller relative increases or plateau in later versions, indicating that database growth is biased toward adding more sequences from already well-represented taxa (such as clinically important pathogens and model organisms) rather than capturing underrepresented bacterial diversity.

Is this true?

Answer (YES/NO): NO